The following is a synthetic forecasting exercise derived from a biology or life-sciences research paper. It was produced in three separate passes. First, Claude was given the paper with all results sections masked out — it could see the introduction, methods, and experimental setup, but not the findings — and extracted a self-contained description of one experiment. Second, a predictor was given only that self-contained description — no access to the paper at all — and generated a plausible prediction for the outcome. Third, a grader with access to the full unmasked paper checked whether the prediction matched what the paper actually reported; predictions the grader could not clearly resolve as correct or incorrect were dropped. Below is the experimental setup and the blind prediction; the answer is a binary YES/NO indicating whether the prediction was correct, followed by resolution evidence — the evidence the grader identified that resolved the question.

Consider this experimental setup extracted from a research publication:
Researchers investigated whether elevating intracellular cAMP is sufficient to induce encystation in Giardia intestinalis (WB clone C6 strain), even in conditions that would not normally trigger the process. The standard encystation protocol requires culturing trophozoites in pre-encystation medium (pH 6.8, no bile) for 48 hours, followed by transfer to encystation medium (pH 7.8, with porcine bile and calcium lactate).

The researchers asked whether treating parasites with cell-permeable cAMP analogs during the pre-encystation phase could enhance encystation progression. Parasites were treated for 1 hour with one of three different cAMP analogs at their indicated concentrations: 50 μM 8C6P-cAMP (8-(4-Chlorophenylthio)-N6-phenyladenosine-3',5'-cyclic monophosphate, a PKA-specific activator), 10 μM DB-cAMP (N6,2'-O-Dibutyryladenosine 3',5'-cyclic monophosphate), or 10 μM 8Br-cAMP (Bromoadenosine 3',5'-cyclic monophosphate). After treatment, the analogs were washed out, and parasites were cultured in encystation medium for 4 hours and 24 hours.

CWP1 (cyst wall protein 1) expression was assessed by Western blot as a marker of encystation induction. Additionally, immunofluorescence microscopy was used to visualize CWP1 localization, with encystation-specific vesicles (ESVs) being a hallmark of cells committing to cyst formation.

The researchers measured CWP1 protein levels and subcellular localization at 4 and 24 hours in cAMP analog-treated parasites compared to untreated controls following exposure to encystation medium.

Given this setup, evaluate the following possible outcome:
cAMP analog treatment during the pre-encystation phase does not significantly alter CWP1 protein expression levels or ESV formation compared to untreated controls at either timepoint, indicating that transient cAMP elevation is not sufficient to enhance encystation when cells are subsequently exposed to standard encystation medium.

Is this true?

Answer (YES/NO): NO